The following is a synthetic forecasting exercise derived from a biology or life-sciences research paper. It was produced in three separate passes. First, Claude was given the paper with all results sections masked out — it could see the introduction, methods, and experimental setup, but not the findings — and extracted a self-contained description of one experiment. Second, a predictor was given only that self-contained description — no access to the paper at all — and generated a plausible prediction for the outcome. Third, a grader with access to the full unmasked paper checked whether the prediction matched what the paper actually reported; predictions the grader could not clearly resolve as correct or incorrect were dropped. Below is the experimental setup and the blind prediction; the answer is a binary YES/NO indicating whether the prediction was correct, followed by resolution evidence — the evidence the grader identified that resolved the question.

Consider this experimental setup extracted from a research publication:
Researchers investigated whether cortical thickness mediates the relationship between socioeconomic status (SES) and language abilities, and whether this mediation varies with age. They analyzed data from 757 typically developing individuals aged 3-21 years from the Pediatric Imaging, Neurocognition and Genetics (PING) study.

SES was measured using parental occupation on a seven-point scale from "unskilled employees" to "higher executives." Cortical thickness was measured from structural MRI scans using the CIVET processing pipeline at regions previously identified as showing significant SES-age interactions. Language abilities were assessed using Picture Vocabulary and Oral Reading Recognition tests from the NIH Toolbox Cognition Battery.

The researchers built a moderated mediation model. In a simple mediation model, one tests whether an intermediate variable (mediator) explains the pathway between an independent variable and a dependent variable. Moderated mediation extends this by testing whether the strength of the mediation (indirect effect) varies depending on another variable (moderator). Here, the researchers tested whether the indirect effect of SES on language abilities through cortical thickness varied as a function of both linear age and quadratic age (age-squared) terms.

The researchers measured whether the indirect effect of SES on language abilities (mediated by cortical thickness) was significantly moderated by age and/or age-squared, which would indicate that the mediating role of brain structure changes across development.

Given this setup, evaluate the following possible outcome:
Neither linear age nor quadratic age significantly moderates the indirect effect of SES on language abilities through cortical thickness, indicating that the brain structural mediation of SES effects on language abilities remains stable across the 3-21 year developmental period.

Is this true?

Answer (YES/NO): NO